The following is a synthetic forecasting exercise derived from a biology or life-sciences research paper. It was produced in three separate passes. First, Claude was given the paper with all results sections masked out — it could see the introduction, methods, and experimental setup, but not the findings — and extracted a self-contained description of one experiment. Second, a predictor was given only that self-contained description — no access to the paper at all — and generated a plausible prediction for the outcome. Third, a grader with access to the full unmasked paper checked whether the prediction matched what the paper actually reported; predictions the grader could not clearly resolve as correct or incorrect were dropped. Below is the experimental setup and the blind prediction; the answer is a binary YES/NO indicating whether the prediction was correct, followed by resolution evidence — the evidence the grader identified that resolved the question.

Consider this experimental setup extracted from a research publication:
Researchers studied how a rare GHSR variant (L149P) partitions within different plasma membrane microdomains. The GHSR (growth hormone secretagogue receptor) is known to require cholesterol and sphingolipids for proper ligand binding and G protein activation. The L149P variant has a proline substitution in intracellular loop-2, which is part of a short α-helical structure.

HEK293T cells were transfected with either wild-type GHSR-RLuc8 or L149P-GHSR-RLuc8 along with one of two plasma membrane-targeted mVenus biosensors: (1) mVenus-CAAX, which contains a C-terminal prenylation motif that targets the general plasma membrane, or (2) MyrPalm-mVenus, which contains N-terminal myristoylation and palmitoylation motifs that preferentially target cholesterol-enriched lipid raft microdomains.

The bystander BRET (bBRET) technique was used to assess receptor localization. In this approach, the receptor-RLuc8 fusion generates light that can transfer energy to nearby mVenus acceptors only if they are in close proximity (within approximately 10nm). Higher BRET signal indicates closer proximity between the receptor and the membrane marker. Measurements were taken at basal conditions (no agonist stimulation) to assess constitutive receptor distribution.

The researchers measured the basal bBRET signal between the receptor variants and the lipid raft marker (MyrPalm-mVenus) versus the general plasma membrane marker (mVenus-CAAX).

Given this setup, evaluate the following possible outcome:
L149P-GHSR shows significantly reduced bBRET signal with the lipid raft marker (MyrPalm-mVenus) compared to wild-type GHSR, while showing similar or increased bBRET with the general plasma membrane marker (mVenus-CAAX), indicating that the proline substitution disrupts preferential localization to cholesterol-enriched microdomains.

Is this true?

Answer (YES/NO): NO